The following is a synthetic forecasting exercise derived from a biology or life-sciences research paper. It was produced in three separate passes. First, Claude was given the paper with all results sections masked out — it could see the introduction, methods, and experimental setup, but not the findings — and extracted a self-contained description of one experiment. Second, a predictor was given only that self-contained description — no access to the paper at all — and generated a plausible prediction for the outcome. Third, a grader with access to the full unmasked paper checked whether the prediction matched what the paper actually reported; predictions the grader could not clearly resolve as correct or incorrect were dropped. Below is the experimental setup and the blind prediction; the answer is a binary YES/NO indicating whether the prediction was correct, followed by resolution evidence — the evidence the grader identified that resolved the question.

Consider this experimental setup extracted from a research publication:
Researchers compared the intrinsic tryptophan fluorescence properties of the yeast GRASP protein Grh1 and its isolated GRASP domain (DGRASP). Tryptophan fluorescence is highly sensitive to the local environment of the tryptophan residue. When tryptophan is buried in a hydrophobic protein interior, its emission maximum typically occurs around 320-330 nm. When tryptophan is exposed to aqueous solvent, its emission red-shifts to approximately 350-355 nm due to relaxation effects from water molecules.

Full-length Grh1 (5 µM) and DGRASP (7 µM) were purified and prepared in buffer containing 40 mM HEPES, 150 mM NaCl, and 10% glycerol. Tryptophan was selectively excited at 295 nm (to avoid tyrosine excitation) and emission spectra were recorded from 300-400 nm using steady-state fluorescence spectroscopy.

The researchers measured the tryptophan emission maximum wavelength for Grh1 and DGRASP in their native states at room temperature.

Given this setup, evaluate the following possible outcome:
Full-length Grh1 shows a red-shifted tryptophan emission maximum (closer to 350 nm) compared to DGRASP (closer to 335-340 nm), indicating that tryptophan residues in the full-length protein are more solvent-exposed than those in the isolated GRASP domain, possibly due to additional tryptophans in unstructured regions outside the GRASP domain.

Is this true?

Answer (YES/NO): NO